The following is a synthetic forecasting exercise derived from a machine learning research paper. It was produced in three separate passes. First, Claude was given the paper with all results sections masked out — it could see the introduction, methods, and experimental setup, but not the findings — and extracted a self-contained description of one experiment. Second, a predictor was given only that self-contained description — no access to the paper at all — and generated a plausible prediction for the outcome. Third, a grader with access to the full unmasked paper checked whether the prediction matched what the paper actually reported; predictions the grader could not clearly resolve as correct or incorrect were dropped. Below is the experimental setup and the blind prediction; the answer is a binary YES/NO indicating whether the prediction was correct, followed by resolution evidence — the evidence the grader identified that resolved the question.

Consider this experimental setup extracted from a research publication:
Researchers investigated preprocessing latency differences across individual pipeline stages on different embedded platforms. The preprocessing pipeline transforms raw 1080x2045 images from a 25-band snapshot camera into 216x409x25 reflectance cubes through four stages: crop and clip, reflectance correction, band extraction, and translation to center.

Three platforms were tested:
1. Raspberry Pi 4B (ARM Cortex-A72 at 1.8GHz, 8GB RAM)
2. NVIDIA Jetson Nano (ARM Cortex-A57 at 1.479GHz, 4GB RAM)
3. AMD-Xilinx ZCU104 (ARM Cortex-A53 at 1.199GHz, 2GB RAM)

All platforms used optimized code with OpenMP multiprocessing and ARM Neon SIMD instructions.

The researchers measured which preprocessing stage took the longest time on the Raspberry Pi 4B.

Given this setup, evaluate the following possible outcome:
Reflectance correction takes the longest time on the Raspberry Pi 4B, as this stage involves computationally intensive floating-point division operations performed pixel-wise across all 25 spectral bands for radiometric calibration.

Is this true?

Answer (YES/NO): NO